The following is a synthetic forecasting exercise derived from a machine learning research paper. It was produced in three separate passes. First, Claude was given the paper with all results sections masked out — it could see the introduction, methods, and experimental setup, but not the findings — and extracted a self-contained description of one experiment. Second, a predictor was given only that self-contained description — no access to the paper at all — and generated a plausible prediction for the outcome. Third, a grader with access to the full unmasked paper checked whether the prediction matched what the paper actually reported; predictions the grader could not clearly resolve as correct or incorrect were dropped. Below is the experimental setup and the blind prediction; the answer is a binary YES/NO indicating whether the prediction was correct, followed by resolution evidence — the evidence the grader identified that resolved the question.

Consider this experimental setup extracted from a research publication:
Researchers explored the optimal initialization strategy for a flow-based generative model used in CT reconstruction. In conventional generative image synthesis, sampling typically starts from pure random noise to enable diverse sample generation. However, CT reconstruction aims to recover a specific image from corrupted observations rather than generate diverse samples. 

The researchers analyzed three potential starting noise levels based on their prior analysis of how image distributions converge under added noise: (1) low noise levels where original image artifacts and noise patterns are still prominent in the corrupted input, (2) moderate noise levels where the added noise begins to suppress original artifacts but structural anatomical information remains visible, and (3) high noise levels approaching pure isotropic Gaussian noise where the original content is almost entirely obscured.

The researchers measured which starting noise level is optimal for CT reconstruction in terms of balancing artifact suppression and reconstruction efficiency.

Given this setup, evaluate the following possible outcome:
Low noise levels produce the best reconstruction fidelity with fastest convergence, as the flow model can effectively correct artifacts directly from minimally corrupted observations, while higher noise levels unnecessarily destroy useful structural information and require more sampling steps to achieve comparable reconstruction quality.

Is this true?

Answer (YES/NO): NO